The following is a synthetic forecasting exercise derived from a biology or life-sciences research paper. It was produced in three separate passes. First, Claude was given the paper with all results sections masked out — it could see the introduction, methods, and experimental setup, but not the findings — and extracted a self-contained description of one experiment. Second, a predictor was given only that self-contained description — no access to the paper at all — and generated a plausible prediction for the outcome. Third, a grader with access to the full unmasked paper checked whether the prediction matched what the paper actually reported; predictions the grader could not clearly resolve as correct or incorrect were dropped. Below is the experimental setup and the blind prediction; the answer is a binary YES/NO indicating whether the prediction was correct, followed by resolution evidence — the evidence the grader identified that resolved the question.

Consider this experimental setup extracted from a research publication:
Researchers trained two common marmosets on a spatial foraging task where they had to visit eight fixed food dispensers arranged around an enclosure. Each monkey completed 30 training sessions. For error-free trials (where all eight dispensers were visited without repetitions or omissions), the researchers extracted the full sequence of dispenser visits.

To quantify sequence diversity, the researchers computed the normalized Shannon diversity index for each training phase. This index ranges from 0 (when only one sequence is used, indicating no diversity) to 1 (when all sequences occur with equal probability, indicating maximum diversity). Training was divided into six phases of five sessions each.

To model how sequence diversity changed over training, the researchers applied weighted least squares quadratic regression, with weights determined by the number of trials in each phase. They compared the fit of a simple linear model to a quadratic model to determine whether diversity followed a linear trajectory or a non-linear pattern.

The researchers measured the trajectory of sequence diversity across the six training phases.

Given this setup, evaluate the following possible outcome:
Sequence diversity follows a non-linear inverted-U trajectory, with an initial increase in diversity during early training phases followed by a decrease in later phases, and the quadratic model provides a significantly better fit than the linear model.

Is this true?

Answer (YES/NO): NO